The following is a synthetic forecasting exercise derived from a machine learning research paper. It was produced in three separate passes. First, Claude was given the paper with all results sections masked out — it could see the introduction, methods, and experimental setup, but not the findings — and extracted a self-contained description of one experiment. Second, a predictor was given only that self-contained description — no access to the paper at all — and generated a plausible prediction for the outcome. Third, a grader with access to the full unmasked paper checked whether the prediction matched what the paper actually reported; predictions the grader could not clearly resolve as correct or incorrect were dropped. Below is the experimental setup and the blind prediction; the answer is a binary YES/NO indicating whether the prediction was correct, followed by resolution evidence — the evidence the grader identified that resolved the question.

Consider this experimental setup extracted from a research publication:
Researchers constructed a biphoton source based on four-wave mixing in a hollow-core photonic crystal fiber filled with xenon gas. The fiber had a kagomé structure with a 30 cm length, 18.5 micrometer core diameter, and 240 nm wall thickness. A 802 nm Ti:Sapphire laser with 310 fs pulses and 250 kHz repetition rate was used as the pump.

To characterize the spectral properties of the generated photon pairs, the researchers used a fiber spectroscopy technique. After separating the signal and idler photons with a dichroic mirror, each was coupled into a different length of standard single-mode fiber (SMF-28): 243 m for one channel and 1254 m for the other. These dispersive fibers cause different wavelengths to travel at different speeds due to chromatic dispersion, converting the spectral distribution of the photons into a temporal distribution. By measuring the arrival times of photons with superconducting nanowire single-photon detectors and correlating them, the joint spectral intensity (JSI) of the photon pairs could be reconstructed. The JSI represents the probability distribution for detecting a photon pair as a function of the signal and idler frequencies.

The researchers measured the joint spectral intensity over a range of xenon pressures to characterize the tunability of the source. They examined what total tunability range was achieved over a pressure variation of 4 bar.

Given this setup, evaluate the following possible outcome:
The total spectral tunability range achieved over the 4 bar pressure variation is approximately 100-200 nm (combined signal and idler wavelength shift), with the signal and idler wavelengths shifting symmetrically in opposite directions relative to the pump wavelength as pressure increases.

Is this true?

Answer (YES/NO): NO